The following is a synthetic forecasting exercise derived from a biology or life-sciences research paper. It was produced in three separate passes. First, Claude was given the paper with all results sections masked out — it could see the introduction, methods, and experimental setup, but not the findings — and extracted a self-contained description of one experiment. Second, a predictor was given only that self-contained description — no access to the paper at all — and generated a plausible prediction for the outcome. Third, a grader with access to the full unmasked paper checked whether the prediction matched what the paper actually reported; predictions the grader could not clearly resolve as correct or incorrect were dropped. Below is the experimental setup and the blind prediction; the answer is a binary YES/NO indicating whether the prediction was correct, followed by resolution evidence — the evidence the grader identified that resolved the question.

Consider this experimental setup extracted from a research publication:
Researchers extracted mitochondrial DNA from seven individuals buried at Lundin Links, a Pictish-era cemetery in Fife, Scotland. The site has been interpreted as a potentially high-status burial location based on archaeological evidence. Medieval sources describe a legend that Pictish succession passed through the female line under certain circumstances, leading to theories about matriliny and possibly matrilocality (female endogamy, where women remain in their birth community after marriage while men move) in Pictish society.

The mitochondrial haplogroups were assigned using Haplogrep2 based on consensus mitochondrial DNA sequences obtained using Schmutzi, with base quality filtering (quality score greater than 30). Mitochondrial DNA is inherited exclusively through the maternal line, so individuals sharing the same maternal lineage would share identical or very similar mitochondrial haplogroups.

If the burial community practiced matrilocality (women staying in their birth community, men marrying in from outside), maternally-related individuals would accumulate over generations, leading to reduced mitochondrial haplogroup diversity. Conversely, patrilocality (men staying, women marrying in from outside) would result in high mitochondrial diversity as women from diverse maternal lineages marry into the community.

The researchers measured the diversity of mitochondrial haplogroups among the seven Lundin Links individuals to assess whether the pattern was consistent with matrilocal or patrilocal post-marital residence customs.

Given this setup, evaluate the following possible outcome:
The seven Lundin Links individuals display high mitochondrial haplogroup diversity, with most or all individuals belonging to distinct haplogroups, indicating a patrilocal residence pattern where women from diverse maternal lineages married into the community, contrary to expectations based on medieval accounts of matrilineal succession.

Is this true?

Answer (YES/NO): YES